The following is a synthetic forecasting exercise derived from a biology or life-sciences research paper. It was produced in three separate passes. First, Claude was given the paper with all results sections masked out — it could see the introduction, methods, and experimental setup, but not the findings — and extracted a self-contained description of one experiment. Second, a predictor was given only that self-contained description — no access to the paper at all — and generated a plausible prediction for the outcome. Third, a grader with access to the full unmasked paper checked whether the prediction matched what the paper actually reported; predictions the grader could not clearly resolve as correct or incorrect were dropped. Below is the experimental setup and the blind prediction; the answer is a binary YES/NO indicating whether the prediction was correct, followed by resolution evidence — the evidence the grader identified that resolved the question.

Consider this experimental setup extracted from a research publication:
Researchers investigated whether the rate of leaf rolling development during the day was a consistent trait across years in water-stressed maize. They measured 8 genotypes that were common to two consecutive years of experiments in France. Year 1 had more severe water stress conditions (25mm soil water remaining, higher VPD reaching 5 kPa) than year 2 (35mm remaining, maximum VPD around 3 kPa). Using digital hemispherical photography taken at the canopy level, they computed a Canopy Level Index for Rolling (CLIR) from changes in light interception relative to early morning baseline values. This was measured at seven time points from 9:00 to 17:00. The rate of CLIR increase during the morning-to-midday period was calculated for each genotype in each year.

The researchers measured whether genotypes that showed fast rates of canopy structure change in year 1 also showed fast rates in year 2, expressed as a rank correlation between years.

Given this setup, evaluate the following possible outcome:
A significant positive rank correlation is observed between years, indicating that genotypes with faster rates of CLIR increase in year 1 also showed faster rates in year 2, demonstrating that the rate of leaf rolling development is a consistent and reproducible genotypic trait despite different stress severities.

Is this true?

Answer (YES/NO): NO